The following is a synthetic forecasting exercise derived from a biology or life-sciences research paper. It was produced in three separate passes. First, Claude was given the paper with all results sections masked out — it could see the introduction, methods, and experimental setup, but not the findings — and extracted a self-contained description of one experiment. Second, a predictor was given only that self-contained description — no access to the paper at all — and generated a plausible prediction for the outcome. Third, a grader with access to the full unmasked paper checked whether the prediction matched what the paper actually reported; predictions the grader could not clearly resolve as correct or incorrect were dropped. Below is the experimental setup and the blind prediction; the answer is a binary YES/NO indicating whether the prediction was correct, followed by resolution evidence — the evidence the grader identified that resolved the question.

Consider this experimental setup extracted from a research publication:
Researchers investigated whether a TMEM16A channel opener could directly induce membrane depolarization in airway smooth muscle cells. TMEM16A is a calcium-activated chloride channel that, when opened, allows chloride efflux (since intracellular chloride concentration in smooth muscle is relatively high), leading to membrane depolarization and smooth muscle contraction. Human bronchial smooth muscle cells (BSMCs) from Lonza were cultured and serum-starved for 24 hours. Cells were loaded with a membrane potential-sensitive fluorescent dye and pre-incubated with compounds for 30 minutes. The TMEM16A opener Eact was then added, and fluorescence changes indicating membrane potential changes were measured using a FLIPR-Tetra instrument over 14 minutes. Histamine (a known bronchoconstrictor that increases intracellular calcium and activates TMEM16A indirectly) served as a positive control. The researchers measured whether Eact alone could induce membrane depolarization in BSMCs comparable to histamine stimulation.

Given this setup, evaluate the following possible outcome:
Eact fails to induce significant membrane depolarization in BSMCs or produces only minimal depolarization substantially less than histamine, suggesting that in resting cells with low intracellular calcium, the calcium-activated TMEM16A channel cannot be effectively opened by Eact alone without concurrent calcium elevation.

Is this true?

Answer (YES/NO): NO